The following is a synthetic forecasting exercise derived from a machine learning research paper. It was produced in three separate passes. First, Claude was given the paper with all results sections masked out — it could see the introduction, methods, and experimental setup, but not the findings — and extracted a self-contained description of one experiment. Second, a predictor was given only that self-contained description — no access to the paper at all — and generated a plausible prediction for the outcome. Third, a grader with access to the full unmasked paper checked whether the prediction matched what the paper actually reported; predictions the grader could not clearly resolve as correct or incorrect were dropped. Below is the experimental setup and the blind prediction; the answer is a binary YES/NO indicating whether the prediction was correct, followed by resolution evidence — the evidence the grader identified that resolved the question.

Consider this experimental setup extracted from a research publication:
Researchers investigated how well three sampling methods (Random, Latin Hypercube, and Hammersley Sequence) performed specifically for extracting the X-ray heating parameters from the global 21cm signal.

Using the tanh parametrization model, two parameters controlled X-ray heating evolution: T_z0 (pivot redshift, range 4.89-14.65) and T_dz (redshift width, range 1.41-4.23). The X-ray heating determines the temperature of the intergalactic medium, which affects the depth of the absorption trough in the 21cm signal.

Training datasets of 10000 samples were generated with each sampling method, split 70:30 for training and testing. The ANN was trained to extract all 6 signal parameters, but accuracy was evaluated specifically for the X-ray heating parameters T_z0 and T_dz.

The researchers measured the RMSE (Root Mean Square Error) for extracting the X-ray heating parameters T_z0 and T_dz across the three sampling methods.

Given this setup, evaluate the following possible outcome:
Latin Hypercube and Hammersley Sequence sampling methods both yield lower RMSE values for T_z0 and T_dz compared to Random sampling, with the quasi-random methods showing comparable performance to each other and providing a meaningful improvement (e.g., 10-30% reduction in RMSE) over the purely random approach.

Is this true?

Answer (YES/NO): NO